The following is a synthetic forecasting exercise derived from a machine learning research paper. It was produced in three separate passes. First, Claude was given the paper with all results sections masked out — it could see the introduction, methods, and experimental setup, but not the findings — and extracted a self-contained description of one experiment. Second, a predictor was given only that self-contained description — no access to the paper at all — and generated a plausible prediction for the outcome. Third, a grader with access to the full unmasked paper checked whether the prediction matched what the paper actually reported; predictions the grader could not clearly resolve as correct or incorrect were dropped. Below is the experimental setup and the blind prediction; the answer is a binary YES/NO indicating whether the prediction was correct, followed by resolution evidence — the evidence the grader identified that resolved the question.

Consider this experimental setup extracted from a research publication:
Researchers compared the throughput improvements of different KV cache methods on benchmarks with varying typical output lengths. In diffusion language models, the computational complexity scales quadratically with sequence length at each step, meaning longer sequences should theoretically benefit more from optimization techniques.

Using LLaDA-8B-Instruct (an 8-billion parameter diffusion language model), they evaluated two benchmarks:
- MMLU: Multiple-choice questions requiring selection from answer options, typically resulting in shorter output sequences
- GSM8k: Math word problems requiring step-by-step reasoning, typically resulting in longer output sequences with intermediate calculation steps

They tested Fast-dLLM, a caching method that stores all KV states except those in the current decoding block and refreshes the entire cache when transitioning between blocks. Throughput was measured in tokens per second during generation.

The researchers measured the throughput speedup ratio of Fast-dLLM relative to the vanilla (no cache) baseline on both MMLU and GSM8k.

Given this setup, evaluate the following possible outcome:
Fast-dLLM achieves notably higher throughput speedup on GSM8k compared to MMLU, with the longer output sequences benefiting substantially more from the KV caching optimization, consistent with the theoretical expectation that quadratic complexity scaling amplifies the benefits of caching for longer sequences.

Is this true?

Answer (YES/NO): YES